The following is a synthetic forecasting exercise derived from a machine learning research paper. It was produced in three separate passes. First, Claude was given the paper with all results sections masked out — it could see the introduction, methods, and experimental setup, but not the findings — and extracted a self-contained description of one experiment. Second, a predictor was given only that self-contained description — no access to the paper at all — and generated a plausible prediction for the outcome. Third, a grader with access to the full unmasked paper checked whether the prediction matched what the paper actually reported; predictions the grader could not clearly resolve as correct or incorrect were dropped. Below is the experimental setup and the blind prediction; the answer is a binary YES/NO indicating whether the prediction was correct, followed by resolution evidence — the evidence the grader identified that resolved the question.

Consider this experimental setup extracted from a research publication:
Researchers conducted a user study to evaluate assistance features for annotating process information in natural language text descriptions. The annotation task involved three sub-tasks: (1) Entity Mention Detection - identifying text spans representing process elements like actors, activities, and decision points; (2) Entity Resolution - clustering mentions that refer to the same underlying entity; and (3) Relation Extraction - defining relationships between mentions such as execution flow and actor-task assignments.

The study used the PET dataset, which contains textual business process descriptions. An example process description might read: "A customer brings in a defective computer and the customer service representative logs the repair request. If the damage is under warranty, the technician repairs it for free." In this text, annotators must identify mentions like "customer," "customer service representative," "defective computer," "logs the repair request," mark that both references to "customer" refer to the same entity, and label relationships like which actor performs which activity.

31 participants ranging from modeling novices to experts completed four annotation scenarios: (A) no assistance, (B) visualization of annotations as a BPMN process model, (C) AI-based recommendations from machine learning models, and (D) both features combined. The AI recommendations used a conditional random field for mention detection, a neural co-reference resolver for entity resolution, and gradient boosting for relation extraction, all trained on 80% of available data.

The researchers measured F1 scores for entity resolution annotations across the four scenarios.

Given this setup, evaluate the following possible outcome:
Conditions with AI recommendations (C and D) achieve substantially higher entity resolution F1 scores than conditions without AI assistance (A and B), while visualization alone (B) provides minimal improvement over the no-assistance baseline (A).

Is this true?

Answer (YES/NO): NO